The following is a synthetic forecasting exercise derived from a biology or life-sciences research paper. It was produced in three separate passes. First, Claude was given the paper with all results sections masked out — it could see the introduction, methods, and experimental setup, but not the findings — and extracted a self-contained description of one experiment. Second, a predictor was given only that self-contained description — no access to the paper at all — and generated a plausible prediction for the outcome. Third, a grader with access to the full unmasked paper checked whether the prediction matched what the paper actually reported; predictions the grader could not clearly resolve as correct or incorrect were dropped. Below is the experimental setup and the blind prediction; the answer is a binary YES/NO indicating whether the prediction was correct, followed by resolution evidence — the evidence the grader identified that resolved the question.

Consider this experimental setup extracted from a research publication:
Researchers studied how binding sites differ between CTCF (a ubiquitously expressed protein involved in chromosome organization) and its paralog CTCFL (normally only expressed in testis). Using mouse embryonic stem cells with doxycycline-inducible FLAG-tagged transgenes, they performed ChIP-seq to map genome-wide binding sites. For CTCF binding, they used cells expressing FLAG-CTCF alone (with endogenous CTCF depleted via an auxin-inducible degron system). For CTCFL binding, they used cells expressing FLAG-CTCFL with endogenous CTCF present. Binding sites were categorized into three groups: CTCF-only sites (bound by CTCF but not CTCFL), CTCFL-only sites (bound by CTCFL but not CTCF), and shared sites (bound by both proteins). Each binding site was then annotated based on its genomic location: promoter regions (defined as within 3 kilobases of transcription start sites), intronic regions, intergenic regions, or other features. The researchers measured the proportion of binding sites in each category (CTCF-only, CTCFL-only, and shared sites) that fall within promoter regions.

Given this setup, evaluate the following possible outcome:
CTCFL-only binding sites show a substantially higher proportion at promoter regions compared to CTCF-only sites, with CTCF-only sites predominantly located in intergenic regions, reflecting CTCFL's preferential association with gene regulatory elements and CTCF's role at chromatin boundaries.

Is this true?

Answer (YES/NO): YES